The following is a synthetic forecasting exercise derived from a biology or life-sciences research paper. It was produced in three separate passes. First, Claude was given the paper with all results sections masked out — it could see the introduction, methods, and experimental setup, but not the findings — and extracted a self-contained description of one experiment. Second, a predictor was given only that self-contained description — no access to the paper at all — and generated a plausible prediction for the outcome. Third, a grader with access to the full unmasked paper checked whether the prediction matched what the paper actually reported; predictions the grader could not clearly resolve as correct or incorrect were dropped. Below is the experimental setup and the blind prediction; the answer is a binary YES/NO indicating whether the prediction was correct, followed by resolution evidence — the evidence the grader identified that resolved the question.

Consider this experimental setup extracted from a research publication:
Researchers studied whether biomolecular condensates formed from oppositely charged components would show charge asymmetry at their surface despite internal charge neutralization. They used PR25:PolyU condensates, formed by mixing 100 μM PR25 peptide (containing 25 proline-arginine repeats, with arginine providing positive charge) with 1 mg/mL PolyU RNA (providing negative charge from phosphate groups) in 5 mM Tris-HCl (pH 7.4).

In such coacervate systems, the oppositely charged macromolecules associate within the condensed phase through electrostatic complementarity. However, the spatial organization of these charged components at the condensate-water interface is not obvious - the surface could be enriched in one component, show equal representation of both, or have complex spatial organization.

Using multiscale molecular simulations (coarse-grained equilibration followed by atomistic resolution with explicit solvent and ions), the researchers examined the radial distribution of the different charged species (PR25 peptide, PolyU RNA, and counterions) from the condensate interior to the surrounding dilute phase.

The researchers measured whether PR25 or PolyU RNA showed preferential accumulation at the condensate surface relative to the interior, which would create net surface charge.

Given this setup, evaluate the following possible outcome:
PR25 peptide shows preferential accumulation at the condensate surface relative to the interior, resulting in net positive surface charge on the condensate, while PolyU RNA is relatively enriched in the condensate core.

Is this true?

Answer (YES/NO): YES